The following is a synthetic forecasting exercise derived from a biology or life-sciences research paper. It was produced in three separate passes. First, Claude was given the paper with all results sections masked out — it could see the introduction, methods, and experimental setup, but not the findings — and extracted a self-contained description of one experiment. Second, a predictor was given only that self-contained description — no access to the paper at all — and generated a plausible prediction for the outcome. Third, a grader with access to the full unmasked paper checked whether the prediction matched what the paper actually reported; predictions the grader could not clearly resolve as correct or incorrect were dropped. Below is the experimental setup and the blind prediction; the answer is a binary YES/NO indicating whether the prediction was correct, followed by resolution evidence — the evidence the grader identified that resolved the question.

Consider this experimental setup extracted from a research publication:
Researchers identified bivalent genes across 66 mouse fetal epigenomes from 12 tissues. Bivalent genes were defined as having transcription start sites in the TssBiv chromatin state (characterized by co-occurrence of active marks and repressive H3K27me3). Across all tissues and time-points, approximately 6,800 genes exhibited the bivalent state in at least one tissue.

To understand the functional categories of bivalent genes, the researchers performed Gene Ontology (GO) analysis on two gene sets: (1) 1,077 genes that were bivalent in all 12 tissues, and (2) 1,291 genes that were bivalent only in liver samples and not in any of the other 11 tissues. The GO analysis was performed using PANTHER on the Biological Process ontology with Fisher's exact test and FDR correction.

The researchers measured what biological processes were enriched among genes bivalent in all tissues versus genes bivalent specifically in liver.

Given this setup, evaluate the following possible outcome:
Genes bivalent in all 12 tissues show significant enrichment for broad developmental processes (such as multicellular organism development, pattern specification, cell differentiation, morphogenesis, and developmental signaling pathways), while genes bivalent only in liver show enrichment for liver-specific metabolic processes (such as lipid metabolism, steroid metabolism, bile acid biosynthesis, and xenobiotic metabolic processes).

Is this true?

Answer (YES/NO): NO